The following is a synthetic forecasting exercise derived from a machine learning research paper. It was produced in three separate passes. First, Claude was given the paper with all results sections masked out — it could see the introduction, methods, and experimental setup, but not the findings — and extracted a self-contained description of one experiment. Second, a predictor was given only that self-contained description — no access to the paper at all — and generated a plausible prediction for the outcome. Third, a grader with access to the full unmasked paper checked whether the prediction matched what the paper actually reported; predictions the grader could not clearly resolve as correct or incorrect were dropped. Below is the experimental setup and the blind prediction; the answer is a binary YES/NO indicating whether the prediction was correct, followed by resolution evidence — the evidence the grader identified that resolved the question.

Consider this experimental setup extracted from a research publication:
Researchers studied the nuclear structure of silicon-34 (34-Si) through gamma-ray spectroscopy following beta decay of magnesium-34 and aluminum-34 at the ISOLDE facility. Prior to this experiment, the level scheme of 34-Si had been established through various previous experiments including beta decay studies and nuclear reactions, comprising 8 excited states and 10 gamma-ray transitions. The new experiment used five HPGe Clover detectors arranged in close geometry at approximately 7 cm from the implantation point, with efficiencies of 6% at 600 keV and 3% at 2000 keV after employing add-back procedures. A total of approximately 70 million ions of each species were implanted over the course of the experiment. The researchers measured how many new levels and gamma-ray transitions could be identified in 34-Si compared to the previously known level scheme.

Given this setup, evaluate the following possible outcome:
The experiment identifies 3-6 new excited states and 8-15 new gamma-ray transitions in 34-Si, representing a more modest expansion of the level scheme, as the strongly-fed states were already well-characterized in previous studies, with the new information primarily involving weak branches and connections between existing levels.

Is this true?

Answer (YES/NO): NO